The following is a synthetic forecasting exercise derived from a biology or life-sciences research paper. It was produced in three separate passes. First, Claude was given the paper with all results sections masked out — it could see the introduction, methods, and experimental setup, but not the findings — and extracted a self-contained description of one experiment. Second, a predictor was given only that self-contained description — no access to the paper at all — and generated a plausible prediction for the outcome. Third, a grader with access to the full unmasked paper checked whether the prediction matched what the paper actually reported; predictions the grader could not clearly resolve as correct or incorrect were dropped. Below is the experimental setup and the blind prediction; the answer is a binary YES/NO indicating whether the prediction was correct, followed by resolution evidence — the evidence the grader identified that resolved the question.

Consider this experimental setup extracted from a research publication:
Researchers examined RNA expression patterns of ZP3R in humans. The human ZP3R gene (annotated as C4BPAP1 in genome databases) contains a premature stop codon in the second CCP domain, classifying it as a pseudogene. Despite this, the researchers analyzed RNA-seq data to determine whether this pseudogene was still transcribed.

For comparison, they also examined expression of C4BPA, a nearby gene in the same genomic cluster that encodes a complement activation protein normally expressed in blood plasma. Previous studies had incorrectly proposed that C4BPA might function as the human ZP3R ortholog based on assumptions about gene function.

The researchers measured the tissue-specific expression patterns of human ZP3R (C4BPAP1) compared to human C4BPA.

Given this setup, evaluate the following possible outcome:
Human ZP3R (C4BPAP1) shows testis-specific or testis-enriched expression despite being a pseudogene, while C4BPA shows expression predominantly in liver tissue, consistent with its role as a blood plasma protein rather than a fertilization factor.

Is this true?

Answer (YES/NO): NO